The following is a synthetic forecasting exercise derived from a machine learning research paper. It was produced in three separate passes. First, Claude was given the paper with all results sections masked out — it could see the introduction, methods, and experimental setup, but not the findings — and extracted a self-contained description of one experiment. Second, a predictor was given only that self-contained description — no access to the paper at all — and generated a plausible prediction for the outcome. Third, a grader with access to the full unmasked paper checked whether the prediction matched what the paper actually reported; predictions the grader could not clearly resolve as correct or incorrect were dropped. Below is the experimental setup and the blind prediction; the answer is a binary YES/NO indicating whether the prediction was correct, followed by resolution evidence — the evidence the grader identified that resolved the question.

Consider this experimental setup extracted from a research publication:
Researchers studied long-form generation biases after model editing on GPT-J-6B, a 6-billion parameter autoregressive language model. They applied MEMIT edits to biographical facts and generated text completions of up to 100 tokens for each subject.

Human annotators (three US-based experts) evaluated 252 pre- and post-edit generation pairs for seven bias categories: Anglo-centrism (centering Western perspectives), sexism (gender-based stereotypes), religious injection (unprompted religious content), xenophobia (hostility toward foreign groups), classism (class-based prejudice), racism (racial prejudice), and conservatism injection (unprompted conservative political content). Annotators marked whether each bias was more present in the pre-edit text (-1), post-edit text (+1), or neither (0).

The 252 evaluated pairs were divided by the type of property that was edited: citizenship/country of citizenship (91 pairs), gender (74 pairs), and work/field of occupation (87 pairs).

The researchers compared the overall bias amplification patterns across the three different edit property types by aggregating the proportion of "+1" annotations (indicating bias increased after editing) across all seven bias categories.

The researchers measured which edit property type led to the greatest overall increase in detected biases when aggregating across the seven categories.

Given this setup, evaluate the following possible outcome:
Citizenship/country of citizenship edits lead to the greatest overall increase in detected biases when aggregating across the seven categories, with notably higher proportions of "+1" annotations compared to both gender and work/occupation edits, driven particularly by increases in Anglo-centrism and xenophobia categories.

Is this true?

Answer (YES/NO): NO